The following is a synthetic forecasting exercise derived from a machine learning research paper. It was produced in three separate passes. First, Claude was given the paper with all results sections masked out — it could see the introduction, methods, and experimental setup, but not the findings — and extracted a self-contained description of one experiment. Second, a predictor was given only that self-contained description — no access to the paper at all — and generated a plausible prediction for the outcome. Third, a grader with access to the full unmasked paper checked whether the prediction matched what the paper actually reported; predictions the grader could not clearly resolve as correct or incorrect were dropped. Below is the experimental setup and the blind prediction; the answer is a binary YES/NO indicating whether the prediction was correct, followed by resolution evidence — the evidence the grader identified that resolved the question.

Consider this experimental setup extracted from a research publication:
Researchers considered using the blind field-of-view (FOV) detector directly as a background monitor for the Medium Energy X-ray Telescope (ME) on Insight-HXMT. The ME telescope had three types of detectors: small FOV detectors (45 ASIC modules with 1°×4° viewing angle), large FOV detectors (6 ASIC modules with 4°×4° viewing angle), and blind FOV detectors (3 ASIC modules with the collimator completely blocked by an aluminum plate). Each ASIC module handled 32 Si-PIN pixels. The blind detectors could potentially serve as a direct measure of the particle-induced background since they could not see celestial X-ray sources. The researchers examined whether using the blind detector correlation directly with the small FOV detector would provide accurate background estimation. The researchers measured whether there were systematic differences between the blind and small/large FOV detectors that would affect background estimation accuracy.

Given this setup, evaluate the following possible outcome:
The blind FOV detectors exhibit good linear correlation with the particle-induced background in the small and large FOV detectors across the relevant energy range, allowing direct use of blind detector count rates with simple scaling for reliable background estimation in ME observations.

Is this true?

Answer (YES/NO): NO